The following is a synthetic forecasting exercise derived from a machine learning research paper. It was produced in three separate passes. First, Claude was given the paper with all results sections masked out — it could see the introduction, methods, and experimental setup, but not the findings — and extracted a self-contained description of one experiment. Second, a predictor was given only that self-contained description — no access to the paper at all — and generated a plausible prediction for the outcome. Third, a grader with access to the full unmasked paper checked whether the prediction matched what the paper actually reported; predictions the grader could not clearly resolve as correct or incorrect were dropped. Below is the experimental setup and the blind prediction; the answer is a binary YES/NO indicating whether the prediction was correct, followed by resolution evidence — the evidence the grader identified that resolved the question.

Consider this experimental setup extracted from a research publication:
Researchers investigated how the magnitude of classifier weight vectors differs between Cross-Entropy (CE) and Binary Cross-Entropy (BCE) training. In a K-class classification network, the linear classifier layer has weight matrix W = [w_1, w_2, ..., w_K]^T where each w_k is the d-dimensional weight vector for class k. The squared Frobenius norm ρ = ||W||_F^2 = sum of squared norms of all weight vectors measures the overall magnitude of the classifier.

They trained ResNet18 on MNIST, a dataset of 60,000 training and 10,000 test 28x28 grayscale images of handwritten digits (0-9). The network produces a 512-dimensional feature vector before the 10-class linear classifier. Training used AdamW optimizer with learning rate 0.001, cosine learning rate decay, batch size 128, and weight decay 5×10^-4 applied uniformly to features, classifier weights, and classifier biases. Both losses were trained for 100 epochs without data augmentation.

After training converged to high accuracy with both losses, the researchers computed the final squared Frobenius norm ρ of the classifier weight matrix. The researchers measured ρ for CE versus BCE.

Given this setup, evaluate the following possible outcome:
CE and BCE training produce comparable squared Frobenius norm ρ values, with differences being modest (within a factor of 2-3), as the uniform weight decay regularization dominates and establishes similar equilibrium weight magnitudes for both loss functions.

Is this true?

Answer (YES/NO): NO